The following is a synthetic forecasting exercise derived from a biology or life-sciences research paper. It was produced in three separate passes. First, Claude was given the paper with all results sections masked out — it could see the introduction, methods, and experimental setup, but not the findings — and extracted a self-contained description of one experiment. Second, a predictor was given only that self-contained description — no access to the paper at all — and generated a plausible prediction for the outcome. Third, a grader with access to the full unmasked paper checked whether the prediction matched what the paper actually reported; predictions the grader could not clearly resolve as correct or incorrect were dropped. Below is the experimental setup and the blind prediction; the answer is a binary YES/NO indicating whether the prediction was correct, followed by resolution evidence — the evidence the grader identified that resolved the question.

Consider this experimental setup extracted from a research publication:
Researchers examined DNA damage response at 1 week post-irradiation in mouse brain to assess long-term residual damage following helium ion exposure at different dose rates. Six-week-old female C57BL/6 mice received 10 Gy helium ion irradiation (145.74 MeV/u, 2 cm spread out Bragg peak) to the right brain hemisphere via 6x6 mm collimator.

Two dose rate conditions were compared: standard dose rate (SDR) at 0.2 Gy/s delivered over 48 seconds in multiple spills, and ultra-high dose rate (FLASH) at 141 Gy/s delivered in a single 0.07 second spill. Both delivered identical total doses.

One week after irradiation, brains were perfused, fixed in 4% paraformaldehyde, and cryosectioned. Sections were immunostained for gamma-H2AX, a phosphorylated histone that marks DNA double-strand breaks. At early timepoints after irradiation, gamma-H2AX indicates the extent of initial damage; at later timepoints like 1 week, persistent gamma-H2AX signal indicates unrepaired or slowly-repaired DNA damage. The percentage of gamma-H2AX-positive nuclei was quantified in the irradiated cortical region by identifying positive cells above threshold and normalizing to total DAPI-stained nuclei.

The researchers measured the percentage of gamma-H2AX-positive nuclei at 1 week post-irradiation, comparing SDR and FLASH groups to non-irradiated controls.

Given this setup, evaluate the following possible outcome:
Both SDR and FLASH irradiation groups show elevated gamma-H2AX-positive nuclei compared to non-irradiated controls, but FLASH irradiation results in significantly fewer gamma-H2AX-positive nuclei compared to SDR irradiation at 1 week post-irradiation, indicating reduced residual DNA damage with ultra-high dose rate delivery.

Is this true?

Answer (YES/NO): YES